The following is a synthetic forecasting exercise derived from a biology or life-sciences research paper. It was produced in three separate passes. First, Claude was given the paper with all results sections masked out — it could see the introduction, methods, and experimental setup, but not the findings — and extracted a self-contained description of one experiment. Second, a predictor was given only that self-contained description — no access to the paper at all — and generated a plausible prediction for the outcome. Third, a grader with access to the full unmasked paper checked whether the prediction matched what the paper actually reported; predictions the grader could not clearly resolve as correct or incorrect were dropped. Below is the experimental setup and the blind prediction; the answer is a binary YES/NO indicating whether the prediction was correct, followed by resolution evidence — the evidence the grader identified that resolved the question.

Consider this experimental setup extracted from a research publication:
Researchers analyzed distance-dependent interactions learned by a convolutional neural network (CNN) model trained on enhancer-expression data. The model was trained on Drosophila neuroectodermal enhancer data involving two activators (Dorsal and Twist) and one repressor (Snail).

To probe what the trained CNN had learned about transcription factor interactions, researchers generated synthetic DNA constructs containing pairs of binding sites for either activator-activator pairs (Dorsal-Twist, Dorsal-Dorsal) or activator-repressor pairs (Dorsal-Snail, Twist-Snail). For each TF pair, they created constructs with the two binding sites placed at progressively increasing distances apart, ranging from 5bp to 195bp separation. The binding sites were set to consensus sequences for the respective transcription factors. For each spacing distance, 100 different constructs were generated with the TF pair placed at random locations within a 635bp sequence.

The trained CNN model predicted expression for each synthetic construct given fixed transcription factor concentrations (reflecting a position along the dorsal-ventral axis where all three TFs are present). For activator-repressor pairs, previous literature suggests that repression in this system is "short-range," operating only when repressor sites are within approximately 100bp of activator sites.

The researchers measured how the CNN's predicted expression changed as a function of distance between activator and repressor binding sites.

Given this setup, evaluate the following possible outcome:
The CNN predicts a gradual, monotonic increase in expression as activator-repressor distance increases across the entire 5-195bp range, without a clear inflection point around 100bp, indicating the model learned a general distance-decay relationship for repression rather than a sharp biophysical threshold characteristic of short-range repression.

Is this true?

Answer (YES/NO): NO